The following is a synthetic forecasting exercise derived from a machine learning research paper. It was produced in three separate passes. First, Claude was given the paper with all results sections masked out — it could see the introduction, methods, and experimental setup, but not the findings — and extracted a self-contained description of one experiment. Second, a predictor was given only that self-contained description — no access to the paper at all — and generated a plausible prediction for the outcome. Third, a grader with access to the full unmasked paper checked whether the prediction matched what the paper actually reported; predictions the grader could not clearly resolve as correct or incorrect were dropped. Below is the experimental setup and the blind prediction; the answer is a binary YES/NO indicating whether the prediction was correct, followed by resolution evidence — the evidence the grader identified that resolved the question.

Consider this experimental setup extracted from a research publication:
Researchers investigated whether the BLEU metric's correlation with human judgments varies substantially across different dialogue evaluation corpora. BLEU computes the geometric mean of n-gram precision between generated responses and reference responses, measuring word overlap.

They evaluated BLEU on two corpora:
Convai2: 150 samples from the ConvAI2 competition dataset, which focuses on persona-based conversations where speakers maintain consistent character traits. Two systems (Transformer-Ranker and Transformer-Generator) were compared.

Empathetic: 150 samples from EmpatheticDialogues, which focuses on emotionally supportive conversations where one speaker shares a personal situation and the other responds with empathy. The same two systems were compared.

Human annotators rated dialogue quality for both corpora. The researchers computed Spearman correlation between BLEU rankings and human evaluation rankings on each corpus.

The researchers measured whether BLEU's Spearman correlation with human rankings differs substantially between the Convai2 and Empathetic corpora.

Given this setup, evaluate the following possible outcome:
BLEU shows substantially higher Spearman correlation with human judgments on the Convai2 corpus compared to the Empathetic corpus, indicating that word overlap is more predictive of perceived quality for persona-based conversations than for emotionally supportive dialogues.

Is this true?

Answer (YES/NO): YES